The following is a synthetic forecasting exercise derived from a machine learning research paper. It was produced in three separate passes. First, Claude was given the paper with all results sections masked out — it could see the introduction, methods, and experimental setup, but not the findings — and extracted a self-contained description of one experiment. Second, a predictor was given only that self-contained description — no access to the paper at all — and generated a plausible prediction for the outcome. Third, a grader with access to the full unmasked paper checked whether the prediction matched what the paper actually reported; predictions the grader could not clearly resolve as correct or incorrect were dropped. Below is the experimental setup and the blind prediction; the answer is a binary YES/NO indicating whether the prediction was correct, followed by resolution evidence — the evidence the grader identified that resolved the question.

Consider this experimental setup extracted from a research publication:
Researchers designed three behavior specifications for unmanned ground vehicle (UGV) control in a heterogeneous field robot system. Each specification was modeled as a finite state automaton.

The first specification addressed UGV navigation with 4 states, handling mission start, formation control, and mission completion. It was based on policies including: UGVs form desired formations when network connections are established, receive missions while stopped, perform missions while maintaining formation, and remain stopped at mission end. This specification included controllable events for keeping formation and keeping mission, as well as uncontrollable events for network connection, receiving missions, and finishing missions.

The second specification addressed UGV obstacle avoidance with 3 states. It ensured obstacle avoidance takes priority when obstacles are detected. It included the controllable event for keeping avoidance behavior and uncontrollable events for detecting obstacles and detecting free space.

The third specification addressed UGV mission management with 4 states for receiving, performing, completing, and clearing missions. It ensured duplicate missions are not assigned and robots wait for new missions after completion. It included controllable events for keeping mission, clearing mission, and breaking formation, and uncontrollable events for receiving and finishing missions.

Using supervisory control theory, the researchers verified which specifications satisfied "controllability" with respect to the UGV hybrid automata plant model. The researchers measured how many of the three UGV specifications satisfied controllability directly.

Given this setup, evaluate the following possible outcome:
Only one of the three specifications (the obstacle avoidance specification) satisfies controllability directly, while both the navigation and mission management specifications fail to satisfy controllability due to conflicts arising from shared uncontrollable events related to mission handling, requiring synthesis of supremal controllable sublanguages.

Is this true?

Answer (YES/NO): NO